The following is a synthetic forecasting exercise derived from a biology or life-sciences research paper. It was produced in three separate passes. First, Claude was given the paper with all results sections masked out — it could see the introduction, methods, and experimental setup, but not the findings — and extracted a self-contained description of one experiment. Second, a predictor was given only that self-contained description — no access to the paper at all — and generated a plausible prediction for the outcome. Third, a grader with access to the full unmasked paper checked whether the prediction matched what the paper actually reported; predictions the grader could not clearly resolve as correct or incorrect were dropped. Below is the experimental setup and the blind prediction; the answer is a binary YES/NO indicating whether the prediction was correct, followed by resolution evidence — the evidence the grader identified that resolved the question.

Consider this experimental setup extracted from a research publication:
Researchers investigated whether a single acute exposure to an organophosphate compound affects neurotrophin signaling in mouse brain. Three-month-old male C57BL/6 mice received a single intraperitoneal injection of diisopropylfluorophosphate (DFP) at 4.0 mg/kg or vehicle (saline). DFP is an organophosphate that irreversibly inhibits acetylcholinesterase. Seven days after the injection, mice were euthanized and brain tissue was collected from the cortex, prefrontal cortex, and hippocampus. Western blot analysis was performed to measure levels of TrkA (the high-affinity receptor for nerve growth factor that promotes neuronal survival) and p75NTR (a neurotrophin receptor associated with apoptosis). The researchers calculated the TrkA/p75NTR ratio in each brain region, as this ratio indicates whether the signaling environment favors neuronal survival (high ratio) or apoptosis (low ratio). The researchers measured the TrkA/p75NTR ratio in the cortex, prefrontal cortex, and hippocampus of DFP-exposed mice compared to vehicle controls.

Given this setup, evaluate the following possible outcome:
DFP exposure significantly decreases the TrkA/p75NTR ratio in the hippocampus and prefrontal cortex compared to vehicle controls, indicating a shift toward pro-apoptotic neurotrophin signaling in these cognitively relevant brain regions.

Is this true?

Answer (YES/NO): YES